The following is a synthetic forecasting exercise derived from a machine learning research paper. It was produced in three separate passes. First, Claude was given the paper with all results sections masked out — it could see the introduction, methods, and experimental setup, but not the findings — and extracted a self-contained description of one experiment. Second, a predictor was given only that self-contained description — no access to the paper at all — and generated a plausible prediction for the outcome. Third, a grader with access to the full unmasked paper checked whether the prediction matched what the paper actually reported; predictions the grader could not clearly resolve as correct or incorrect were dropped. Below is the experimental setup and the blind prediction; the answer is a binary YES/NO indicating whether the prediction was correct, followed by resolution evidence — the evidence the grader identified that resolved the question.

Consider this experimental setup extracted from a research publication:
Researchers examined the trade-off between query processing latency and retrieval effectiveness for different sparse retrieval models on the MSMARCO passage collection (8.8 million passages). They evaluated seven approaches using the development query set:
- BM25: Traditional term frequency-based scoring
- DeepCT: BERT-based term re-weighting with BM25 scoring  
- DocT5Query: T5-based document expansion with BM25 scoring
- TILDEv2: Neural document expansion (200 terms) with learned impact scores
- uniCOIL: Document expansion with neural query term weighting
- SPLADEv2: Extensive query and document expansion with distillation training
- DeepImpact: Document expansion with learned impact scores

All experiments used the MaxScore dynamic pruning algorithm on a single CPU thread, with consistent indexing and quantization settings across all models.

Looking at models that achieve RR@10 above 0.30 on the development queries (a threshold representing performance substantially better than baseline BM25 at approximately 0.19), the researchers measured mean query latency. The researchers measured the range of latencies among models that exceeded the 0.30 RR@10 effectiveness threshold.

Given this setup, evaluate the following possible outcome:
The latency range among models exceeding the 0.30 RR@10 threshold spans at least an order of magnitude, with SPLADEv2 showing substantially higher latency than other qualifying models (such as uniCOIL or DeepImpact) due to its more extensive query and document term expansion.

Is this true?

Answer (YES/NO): YES